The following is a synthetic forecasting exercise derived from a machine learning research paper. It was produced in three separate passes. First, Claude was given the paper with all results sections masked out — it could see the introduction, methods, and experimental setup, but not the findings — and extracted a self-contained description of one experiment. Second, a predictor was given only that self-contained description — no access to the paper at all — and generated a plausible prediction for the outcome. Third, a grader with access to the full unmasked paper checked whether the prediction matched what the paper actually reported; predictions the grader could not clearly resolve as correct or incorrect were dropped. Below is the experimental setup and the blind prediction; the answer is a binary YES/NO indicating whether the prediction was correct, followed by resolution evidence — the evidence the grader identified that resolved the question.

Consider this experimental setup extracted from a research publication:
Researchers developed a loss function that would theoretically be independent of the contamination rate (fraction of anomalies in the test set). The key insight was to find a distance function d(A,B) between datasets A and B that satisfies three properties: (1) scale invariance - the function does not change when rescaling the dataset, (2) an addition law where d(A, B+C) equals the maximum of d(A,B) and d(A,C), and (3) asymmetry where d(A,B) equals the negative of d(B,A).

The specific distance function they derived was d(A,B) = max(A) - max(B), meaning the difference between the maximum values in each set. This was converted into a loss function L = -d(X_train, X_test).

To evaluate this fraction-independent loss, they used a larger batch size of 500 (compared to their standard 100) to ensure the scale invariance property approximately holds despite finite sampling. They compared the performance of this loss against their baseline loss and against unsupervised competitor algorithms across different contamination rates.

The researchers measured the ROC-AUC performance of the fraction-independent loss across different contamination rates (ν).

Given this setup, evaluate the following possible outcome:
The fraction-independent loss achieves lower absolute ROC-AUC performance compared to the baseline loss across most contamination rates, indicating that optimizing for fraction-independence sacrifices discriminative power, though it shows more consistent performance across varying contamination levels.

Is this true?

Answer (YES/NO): YES